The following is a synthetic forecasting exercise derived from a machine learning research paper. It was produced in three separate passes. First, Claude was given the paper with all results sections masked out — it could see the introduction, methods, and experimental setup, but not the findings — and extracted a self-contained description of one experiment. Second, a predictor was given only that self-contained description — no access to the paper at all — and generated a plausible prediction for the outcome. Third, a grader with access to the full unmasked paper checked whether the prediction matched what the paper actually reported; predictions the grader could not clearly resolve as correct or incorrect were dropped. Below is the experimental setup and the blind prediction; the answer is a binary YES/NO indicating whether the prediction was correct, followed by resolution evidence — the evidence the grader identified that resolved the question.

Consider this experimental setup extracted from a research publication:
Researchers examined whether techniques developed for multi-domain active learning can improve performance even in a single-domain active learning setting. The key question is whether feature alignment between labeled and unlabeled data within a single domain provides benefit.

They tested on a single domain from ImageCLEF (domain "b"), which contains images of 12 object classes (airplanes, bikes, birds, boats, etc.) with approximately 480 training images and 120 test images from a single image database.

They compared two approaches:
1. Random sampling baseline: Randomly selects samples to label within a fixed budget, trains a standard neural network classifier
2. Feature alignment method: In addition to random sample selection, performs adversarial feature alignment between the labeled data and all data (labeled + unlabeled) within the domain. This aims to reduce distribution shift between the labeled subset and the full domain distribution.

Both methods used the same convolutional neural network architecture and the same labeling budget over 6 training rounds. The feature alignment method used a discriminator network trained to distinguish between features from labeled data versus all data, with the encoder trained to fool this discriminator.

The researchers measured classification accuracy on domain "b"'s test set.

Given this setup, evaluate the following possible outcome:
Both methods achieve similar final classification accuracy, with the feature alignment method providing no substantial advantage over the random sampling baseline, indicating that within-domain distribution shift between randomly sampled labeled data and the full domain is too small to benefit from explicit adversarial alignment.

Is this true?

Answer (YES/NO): NO